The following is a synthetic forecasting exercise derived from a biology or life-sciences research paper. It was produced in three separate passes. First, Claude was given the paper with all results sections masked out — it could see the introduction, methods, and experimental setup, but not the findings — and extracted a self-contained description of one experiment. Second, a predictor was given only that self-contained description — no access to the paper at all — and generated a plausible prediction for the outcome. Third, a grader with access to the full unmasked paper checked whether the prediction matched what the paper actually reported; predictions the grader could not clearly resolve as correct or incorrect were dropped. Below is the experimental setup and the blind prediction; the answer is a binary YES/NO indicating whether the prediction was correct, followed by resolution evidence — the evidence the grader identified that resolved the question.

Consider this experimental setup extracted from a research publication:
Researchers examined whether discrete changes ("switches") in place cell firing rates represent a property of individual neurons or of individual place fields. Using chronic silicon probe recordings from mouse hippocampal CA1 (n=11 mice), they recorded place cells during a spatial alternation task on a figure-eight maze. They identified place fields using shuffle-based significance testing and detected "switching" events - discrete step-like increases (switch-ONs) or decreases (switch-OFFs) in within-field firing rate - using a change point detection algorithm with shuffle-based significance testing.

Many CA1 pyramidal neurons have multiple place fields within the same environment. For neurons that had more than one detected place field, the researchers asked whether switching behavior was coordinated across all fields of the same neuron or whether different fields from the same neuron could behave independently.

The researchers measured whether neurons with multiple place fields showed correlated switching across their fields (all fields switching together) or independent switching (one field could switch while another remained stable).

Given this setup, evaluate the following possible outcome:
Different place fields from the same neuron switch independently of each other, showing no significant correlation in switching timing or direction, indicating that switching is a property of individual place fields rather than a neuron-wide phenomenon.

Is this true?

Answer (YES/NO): YES